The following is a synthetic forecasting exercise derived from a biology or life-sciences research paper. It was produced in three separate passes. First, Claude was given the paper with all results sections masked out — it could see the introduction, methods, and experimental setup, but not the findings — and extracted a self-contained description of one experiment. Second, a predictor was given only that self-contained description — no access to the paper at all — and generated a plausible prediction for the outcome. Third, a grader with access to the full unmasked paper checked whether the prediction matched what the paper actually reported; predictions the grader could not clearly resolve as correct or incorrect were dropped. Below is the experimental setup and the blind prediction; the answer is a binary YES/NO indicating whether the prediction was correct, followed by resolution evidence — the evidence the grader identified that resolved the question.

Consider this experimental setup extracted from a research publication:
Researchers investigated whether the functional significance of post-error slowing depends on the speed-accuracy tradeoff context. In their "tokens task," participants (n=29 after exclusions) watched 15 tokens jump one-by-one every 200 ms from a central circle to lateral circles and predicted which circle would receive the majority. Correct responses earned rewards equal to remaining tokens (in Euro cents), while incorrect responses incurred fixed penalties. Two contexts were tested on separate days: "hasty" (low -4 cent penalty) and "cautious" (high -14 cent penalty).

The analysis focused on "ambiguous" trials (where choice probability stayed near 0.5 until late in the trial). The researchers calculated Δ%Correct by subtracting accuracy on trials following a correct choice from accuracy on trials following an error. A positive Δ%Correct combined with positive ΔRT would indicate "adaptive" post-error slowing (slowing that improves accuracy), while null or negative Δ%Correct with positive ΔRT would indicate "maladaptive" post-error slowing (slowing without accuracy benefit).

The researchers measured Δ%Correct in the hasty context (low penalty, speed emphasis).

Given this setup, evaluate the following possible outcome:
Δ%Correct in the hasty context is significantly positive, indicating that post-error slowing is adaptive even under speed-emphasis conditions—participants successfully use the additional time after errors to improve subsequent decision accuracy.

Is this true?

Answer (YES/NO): NO